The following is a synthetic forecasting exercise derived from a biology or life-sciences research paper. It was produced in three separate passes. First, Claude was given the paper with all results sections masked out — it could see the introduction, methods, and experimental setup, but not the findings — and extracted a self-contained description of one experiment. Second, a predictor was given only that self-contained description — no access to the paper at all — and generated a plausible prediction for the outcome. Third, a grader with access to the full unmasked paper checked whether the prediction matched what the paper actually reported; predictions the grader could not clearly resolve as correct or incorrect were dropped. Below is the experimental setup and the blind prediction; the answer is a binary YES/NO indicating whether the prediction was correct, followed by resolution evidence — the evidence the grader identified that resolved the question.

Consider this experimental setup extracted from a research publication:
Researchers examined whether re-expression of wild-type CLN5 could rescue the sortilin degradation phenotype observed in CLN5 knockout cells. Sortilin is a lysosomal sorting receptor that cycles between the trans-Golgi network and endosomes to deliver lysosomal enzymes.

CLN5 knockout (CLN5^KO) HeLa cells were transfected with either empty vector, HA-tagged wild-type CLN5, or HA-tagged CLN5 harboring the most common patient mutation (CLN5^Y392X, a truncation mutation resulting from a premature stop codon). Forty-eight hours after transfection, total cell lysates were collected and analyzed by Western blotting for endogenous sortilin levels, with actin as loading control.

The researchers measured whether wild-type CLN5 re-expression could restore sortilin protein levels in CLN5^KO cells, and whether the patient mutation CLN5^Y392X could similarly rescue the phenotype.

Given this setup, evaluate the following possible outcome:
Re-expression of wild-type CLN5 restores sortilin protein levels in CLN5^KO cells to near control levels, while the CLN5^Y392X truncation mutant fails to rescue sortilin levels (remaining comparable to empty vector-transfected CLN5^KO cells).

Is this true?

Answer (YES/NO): YES